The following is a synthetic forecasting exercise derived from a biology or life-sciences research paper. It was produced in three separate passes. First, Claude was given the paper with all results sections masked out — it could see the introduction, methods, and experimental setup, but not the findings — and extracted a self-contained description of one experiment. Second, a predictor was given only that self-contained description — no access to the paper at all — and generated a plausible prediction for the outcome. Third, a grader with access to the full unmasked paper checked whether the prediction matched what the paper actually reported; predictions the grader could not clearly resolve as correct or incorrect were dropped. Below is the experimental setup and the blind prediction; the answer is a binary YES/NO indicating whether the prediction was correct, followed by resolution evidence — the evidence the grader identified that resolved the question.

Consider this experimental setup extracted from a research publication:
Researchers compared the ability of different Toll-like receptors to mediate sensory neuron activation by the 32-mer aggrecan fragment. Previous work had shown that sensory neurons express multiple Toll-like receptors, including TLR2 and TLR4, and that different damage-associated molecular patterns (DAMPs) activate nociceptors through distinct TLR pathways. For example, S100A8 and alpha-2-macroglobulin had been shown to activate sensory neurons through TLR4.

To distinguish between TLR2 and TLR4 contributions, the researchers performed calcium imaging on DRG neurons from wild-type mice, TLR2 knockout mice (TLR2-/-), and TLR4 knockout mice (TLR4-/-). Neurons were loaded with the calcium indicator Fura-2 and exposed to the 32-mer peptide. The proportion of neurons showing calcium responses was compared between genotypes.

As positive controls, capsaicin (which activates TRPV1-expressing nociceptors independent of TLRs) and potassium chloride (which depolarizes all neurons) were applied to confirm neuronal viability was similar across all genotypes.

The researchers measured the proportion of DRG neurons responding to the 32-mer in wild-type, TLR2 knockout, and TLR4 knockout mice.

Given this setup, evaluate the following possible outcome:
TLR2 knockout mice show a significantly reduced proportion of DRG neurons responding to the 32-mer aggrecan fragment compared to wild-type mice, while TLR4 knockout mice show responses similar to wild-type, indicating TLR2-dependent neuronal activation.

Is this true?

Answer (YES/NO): YES